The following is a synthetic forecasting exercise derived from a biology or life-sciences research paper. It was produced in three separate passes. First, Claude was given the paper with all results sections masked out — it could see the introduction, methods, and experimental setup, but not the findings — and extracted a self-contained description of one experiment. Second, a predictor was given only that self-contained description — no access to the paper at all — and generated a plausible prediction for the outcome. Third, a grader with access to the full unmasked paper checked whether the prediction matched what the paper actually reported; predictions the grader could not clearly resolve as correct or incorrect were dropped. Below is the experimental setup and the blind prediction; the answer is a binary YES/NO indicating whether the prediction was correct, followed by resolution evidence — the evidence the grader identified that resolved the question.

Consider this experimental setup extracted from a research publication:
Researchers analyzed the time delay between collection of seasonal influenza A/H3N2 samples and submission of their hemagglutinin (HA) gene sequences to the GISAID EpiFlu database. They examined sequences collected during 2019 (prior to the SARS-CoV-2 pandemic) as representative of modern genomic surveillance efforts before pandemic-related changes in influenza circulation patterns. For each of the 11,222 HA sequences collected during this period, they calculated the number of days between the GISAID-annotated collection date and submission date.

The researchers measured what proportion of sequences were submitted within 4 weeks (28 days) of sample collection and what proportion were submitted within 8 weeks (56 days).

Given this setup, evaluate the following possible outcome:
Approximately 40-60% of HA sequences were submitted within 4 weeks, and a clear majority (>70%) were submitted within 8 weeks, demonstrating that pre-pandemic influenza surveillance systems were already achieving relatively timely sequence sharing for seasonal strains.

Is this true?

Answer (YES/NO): NO